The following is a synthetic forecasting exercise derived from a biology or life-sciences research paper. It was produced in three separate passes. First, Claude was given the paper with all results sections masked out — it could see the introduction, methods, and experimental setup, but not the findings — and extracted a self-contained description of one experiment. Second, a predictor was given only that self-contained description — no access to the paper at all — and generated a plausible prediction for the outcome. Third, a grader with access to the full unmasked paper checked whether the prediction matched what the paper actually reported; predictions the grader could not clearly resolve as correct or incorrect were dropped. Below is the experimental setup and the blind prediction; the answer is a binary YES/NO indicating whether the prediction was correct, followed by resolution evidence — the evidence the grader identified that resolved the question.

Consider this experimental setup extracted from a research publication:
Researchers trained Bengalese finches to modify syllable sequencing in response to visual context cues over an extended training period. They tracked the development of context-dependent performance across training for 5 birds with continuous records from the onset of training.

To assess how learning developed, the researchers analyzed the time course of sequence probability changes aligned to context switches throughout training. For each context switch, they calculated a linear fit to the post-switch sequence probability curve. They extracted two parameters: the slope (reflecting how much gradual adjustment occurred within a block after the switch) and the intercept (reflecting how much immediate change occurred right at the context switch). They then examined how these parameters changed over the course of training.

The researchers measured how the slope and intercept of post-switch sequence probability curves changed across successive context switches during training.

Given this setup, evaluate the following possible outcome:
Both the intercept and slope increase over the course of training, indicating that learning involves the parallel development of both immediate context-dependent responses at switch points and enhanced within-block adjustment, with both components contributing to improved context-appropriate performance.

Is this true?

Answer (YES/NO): NO